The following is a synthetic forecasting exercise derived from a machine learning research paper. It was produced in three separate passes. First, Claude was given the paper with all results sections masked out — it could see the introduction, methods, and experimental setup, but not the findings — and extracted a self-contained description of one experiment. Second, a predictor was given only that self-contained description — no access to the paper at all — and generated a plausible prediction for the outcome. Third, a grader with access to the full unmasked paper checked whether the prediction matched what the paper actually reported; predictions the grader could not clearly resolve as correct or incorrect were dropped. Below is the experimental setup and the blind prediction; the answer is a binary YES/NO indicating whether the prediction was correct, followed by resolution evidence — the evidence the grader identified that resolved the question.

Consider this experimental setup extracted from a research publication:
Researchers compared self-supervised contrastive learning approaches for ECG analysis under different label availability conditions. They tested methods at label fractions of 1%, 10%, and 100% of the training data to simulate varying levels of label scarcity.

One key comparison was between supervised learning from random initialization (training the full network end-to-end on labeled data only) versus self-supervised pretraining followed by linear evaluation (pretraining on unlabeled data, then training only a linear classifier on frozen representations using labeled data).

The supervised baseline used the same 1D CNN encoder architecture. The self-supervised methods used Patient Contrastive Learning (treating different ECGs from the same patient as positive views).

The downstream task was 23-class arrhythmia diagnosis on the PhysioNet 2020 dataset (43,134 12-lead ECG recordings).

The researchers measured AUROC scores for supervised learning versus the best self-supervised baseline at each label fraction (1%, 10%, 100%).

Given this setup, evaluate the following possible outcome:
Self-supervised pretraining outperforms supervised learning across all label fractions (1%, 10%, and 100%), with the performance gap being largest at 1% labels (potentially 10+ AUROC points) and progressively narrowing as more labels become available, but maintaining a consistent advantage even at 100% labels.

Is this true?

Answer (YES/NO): NO